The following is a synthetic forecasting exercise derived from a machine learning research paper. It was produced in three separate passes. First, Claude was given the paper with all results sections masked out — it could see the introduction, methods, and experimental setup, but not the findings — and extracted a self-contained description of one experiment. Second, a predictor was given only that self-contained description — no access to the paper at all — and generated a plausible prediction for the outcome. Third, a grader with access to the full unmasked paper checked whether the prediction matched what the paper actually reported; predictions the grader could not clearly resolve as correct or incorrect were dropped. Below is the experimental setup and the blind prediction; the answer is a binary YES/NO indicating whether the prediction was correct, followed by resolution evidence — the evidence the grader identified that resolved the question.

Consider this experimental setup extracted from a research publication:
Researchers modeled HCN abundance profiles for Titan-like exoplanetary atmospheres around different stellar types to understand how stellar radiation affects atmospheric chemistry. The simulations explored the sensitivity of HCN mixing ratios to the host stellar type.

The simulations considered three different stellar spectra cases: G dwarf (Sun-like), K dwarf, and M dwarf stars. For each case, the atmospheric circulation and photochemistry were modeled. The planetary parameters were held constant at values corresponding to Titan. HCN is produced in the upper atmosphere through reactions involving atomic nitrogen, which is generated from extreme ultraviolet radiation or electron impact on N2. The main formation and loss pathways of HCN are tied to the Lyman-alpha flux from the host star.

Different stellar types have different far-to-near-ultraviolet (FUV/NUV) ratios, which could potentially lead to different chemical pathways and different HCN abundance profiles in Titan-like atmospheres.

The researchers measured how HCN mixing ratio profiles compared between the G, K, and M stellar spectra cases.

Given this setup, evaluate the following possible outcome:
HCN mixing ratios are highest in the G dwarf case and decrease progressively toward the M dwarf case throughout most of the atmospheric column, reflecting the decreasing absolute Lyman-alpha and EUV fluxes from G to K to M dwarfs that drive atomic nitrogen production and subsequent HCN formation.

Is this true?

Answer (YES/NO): NO